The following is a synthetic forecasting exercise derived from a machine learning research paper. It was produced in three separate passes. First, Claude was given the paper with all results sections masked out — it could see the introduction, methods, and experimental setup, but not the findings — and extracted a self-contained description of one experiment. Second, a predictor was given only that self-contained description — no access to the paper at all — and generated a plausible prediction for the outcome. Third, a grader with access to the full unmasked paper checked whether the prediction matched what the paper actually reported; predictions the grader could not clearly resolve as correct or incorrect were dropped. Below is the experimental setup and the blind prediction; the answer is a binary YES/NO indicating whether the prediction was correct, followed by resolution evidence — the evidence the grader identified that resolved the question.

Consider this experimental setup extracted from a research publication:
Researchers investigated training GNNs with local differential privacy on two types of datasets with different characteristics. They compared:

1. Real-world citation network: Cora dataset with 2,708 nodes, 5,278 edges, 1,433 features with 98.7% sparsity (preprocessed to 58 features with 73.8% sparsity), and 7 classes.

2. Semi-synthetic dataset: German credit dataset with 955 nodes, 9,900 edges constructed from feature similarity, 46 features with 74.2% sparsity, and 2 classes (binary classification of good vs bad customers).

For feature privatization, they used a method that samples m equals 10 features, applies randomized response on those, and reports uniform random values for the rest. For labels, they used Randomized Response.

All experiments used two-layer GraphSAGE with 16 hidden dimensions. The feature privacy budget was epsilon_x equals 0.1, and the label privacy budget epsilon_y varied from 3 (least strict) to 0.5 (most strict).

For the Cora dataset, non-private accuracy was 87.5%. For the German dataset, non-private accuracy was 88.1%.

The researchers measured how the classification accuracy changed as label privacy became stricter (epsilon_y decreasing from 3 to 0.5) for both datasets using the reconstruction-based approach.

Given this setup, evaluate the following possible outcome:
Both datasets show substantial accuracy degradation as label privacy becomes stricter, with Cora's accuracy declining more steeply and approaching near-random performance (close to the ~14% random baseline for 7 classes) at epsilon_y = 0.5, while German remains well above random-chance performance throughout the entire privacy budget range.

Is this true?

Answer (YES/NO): NO